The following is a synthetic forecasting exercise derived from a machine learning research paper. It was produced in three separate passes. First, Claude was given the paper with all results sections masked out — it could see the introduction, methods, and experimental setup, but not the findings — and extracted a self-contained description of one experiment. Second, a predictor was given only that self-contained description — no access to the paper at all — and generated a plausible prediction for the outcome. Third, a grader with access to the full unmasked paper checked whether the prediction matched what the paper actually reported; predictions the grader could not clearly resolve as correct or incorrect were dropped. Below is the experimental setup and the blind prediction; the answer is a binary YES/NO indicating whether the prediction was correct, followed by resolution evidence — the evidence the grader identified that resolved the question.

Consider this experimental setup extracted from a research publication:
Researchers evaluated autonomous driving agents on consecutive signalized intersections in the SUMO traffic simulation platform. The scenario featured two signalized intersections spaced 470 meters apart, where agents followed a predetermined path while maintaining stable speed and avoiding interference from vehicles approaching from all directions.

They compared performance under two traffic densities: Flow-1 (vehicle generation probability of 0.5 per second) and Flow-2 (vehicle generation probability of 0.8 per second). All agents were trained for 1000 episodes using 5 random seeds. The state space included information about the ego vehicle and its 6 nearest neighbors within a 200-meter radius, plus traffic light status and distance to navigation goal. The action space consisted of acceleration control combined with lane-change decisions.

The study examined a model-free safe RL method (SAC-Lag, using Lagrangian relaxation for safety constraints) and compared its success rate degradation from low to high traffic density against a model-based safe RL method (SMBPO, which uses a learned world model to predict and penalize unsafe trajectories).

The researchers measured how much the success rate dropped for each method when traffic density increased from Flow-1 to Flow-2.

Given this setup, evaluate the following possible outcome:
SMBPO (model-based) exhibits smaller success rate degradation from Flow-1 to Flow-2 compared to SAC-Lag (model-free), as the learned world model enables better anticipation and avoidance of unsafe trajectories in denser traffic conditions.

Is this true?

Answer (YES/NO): YES